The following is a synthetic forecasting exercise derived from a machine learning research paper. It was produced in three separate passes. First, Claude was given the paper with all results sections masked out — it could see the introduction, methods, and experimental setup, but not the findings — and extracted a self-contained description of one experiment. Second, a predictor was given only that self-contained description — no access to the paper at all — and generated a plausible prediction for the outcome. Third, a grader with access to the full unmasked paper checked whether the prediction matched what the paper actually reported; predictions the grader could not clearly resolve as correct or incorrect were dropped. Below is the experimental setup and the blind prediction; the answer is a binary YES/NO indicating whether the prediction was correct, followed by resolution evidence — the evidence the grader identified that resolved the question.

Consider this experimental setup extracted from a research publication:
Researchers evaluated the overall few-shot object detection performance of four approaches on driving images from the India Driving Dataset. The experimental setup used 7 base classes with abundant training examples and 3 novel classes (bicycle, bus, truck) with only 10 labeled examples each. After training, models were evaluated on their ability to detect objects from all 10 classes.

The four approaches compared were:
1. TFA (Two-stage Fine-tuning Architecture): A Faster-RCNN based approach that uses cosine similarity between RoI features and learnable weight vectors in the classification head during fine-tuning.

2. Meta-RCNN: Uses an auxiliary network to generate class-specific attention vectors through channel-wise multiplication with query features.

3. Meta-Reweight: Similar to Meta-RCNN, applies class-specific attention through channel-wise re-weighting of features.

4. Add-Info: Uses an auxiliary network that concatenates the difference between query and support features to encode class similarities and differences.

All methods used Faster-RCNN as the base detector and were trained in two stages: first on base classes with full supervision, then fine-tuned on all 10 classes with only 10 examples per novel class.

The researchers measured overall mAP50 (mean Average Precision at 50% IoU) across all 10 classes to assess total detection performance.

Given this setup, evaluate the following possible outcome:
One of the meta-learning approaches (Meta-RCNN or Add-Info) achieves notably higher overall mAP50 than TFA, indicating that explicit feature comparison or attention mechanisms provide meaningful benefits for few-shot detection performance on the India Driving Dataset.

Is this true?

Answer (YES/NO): NO